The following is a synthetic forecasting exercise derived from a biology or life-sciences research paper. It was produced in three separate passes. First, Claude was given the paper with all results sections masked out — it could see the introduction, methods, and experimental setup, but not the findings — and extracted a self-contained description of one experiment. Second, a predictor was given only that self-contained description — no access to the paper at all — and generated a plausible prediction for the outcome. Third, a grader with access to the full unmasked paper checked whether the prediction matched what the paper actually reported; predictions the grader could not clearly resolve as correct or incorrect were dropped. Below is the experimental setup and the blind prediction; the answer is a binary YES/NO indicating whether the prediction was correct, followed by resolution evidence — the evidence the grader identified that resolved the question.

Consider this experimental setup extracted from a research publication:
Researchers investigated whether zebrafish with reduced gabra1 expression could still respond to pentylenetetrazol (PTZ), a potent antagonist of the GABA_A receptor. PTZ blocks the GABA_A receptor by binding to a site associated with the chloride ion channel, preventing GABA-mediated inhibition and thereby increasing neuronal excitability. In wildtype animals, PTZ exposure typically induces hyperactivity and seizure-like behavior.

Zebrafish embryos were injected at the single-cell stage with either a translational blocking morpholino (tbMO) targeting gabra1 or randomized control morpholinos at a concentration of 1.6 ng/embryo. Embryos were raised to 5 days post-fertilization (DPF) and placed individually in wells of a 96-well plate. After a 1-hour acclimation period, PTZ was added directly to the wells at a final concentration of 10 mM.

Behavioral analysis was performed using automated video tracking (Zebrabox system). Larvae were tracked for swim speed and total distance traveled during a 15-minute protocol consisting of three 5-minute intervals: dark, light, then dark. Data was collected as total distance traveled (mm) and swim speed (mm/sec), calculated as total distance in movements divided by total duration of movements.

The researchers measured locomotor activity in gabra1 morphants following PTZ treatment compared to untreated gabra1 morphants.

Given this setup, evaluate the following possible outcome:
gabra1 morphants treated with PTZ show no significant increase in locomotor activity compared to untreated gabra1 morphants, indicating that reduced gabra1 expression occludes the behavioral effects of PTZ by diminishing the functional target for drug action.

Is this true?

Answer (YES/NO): NO